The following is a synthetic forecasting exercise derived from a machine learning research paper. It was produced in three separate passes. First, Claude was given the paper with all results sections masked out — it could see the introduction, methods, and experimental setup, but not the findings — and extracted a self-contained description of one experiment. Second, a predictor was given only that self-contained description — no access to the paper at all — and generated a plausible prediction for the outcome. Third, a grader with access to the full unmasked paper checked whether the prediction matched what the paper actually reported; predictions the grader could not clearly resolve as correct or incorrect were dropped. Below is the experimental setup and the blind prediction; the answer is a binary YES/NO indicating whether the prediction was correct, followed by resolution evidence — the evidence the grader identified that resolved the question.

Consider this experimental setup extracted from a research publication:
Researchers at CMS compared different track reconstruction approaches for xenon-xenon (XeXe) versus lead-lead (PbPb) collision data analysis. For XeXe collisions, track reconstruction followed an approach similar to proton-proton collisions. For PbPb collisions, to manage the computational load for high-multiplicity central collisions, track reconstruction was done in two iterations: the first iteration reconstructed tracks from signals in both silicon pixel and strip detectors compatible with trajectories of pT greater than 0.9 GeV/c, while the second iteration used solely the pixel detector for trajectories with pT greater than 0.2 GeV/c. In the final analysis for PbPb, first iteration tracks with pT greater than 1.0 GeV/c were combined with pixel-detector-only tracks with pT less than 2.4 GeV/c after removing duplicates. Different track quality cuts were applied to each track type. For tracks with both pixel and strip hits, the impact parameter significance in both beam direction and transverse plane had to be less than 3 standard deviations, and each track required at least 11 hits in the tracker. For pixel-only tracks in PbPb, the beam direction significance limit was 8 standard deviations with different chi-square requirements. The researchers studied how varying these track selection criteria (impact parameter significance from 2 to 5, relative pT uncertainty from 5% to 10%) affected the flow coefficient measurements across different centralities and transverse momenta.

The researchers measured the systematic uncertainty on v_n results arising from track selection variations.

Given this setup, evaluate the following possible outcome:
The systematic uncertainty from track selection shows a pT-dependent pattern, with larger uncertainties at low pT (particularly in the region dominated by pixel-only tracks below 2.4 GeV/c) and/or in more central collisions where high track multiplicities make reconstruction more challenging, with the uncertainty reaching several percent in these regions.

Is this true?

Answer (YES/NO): YES